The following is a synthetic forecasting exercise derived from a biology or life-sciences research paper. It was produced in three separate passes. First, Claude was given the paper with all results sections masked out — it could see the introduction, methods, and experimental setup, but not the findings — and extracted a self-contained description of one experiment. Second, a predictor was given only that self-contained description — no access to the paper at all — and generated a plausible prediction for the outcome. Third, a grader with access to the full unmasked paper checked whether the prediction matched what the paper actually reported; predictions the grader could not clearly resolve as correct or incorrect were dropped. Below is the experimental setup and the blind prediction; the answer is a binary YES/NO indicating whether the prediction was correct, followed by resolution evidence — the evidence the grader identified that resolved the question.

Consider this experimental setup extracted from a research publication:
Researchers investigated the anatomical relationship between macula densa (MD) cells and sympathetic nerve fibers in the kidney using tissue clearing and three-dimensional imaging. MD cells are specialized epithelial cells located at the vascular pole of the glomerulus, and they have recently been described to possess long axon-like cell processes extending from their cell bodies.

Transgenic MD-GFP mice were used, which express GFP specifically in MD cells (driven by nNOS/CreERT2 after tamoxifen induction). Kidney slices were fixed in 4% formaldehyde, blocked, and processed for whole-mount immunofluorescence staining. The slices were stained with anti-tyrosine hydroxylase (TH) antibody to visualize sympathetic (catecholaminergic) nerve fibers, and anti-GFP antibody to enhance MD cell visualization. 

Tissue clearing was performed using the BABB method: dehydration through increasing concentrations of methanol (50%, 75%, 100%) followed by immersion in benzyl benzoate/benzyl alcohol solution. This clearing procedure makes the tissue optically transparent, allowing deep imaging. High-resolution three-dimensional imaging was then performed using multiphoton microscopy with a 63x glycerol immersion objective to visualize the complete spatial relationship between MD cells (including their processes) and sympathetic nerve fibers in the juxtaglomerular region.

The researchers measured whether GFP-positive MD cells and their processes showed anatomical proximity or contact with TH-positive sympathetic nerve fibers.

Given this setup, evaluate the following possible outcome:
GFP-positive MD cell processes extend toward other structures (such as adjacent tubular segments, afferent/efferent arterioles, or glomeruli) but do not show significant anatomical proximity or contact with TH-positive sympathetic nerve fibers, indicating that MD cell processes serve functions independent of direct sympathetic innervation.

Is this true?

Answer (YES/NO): NO